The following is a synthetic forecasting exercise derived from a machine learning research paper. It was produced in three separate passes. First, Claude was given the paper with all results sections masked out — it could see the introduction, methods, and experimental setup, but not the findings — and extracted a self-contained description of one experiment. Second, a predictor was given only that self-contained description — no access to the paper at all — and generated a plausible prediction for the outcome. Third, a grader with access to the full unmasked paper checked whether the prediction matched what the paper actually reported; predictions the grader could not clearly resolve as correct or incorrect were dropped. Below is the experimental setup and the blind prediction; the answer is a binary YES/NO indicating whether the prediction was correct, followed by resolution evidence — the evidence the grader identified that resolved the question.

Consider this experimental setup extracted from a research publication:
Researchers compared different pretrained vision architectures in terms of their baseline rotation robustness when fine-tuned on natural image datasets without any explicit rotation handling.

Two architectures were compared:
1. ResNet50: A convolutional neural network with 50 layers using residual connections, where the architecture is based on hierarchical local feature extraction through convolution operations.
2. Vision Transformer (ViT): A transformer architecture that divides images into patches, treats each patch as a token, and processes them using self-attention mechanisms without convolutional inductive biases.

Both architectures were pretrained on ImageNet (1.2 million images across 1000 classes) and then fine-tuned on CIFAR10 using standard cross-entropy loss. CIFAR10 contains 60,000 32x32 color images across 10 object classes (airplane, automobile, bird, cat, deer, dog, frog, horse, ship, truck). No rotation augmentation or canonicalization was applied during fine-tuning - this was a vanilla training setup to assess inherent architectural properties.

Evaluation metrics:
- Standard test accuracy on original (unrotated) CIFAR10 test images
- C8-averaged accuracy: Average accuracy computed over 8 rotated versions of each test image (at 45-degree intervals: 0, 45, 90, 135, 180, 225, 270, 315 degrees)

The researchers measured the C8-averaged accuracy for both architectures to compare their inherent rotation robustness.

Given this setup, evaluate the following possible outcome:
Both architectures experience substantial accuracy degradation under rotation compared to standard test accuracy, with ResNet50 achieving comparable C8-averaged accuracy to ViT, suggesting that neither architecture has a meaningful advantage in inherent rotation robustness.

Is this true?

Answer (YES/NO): NO